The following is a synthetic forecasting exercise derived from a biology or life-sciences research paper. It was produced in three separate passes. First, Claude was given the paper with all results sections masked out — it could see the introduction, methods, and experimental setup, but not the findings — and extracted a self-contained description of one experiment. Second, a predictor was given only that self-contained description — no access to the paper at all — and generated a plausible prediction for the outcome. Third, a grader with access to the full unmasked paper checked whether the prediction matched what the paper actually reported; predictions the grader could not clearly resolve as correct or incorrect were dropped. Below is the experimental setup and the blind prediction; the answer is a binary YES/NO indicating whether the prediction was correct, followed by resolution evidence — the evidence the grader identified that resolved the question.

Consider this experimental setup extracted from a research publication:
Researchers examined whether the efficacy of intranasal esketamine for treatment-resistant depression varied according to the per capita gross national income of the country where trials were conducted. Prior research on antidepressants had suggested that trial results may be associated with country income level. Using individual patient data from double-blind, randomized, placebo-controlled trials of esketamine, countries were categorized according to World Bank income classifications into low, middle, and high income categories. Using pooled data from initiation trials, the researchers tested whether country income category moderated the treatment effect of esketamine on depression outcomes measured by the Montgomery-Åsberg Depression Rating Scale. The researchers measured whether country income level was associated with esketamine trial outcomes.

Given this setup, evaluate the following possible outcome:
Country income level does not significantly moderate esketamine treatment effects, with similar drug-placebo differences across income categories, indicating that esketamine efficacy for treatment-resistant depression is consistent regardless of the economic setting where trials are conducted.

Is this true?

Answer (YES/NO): YES